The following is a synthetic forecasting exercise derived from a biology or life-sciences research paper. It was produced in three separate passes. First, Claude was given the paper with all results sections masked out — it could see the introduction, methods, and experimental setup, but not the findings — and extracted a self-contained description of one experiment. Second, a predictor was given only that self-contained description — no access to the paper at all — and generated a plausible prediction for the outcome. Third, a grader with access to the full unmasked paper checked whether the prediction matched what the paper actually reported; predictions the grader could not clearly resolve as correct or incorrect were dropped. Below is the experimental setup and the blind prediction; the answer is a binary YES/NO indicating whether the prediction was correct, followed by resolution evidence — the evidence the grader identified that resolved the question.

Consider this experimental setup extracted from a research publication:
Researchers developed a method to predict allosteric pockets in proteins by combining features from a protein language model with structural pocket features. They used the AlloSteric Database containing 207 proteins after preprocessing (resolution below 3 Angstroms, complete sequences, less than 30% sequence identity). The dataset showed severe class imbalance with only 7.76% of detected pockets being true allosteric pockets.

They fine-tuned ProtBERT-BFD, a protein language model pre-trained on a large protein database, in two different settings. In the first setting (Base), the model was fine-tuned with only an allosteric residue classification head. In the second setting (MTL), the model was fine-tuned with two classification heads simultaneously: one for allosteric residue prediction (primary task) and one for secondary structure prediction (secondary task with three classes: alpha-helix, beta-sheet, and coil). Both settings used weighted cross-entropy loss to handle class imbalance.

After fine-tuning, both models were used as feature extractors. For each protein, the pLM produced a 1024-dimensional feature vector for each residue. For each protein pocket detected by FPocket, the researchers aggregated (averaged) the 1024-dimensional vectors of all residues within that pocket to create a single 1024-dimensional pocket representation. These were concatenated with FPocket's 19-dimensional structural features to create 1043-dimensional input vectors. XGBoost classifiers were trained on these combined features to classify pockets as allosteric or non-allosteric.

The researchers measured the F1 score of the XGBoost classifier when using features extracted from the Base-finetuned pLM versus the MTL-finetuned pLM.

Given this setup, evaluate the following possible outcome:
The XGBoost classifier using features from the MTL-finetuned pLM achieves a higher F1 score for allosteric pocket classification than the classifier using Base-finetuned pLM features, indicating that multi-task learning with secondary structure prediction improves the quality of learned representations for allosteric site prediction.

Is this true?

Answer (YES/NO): YES